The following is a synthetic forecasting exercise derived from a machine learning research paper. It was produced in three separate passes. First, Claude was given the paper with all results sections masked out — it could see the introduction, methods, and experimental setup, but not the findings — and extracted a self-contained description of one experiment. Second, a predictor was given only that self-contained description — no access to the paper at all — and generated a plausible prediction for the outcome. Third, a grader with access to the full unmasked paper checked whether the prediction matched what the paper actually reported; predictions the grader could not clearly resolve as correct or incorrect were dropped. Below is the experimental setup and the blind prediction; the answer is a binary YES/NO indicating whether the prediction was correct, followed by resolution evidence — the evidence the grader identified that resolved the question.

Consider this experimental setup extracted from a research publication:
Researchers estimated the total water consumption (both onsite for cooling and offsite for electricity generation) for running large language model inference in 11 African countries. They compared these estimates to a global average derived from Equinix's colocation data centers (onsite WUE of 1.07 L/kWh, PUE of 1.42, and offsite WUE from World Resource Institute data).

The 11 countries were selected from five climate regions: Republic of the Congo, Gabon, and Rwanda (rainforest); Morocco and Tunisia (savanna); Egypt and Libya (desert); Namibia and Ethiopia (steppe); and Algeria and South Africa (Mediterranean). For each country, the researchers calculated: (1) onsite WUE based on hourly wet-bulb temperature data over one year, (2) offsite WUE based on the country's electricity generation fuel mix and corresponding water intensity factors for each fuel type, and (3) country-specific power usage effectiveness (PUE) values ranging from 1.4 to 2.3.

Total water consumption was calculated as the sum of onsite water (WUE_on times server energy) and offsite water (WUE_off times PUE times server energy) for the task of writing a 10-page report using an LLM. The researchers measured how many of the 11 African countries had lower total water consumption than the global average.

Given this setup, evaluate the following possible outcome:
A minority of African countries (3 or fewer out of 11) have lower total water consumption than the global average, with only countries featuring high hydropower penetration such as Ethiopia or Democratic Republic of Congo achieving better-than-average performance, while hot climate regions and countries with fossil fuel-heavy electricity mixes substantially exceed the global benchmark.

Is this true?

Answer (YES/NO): NO